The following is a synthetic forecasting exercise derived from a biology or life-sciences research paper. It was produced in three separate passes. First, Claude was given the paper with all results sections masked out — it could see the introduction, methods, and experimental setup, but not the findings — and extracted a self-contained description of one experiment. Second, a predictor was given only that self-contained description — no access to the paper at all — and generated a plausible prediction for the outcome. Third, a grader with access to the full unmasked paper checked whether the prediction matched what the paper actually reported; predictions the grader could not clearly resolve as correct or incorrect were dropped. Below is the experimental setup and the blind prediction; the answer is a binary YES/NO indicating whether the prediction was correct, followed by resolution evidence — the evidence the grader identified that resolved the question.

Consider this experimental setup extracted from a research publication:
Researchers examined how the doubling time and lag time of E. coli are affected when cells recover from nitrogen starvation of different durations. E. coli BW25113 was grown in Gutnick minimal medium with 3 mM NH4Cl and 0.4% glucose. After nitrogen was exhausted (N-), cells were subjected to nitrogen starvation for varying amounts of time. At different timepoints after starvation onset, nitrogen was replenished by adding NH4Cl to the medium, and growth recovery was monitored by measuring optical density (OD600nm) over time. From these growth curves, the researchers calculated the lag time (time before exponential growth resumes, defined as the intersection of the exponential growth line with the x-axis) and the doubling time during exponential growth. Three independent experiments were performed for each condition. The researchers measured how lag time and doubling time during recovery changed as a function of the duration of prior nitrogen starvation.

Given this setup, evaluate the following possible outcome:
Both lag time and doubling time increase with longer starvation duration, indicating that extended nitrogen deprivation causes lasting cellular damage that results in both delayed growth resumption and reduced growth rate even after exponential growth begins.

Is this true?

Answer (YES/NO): NO